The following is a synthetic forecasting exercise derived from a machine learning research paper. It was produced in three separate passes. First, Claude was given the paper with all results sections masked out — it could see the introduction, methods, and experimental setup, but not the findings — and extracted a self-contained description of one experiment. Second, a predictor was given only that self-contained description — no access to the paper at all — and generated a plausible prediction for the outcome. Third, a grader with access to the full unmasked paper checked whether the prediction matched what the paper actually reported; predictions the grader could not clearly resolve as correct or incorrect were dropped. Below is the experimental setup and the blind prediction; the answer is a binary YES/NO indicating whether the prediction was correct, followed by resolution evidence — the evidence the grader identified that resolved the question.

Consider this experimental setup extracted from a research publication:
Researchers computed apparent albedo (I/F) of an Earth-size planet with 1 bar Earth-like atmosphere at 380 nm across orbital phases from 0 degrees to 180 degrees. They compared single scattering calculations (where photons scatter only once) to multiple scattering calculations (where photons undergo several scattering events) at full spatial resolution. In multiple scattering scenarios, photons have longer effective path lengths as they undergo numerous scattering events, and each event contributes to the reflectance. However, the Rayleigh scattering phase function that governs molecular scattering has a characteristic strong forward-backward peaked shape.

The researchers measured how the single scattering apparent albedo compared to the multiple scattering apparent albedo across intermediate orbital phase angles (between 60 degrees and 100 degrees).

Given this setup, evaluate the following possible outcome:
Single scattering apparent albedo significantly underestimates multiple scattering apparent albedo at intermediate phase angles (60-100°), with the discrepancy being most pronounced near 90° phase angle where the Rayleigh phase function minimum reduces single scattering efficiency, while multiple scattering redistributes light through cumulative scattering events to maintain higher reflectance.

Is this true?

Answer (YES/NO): YES